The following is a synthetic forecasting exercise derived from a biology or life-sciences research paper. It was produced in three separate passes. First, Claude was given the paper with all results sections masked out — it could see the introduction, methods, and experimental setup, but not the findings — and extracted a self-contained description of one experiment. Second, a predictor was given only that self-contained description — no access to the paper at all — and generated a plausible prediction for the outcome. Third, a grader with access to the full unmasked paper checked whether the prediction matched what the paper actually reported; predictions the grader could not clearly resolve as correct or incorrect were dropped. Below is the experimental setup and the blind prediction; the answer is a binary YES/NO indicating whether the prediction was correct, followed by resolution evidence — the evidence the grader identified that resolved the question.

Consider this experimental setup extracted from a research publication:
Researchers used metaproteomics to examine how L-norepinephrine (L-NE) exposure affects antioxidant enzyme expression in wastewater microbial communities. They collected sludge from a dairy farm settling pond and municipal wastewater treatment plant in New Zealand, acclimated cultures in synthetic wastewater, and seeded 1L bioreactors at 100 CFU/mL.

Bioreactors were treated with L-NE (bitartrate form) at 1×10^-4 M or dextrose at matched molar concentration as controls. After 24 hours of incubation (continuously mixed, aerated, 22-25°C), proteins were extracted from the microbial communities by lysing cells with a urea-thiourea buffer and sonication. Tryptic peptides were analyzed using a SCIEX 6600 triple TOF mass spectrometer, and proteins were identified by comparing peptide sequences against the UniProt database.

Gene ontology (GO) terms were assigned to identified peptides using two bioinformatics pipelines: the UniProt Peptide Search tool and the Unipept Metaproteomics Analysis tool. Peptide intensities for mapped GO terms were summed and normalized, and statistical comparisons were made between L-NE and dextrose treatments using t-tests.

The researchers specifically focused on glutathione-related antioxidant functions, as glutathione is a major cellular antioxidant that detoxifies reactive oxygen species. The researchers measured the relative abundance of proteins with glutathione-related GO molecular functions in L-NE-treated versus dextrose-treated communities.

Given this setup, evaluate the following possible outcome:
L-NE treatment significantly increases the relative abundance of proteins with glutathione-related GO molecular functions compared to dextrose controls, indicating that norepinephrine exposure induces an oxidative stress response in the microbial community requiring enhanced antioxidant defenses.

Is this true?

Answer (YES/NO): YES